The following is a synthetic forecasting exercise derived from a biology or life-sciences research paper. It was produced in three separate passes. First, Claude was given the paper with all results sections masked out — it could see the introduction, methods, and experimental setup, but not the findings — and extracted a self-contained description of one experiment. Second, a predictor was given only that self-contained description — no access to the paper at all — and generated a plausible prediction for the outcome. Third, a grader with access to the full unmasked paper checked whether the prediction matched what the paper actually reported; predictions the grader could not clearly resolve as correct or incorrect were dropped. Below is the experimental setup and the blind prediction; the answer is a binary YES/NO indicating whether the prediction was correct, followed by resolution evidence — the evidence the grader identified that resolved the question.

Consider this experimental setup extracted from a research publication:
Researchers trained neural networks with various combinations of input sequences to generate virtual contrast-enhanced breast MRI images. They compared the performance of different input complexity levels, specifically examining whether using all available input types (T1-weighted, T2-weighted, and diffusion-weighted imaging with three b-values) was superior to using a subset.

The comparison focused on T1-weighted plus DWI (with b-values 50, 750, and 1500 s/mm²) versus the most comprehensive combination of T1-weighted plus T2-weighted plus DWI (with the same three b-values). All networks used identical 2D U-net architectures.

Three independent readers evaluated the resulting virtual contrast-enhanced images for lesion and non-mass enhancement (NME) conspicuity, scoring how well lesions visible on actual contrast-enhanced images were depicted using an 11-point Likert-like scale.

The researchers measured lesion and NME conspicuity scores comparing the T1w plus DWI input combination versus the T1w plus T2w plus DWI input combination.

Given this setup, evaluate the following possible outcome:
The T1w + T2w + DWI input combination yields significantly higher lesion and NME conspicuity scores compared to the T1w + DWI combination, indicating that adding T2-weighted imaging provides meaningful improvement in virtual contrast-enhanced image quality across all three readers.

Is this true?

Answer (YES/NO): NO